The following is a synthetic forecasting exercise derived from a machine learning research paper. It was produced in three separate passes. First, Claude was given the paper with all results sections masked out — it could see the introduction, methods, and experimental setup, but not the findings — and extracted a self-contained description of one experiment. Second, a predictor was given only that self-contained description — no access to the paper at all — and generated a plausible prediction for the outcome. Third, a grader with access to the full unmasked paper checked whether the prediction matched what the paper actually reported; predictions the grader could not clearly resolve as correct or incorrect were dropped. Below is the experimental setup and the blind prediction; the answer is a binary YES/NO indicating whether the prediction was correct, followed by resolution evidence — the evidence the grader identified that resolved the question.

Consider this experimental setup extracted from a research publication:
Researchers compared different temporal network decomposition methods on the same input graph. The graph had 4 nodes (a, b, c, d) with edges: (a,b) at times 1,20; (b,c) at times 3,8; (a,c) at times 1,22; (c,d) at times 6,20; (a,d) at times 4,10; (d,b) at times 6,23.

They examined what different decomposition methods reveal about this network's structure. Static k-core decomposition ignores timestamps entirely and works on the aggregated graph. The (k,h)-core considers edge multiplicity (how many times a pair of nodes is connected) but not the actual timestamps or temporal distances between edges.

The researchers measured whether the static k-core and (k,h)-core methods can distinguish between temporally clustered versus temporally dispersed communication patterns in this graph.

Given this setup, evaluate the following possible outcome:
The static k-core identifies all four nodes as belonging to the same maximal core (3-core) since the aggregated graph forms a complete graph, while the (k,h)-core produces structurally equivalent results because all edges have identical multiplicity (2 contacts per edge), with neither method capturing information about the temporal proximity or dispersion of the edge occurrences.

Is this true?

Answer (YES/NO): YES